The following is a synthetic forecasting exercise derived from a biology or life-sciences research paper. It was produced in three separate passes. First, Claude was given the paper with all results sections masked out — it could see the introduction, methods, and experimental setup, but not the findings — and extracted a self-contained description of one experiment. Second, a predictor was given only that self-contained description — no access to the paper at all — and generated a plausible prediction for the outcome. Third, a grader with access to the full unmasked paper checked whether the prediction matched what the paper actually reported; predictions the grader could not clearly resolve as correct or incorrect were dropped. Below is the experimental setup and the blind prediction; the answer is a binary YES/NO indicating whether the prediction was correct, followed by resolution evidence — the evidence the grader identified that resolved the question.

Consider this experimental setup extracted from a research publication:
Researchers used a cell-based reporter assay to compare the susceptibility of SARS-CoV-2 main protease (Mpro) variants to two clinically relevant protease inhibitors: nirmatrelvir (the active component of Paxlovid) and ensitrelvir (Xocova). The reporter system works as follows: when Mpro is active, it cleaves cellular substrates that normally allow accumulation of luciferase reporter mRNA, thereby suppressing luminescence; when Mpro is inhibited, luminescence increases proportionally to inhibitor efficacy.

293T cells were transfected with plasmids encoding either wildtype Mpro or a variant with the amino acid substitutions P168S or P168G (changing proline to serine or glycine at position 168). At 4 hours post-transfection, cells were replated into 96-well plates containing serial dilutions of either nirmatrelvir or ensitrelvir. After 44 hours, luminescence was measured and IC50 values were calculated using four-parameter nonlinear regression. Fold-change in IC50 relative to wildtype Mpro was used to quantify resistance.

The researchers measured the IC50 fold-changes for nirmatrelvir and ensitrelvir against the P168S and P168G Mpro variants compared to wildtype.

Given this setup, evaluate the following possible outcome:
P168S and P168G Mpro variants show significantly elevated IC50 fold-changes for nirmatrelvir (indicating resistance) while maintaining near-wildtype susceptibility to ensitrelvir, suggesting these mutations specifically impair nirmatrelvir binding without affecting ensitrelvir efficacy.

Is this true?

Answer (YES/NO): NO